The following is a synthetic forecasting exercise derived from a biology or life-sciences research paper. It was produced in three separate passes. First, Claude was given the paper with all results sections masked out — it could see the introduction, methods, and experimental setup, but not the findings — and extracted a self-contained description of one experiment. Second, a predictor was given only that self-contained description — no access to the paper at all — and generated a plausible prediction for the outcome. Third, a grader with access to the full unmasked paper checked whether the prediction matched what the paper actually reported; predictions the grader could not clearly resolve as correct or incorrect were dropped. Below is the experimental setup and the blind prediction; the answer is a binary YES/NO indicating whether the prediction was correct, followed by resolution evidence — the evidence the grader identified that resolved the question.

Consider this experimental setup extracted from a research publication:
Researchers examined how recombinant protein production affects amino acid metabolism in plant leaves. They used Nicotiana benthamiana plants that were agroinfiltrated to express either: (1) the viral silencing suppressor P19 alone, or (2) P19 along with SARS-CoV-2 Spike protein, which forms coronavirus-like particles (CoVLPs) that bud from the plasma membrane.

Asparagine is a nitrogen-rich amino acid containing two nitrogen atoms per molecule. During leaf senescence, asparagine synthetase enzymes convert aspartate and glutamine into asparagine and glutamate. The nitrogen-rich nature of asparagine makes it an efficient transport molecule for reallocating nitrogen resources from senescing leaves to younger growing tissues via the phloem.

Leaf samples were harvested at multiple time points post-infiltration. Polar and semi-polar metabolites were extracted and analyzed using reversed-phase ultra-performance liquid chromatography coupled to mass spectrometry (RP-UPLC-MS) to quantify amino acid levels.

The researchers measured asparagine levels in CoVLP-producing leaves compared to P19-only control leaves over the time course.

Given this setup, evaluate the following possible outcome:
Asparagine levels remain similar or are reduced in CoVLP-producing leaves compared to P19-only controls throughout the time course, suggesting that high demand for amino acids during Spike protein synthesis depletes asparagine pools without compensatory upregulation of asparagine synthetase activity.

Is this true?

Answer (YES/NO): NO